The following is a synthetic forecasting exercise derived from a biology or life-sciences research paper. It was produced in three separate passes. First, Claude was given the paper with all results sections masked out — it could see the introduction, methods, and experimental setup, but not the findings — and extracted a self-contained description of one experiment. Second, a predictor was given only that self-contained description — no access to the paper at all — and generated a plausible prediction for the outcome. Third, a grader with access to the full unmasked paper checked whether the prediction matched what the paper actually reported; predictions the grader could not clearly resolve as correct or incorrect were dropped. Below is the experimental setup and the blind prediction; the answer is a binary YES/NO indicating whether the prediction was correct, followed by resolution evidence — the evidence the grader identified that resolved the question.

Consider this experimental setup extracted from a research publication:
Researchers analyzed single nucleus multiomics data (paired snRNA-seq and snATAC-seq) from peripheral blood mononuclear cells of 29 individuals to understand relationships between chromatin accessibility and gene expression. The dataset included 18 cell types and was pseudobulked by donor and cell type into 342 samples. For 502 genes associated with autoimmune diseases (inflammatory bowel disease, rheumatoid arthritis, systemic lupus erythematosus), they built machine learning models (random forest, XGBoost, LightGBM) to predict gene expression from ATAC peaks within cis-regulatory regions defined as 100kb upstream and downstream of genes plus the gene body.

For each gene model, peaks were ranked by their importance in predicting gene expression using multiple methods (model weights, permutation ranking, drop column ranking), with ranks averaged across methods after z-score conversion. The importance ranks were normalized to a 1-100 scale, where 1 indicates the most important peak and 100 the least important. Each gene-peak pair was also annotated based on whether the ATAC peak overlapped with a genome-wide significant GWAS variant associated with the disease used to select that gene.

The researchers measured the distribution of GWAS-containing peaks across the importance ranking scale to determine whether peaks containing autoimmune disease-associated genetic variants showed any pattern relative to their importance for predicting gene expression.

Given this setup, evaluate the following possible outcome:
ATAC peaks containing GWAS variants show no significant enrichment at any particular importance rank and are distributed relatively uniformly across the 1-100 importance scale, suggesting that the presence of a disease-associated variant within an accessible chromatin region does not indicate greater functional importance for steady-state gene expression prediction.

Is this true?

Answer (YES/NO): NO